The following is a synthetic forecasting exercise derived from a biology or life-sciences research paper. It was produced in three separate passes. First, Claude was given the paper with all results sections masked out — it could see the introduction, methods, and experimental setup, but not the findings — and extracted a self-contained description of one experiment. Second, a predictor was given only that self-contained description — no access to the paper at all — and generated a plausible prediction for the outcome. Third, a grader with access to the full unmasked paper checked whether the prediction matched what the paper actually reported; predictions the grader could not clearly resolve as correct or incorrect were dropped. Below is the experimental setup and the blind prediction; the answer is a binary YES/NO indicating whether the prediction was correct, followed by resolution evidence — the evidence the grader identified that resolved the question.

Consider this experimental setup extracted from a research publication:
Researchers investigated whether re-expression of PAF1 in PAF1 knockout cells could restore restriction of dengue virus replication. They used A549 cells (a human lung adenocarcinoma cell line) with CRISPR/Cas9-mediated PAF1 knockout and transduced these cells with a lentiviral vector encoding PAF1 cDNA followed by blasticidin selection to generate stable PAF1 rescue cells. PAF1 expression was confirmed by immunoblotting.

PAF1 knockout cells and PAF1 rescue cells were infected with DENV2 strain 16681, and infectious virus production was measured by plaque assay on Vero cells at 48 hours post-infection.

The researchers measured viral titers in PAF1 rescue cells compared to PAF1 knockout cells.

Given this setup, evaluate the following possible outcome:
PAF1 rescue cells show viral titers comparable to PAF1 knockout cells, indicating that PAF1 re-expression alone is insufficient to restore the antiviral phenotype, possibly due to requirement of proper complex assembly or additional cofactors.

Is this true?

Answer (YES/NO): NO